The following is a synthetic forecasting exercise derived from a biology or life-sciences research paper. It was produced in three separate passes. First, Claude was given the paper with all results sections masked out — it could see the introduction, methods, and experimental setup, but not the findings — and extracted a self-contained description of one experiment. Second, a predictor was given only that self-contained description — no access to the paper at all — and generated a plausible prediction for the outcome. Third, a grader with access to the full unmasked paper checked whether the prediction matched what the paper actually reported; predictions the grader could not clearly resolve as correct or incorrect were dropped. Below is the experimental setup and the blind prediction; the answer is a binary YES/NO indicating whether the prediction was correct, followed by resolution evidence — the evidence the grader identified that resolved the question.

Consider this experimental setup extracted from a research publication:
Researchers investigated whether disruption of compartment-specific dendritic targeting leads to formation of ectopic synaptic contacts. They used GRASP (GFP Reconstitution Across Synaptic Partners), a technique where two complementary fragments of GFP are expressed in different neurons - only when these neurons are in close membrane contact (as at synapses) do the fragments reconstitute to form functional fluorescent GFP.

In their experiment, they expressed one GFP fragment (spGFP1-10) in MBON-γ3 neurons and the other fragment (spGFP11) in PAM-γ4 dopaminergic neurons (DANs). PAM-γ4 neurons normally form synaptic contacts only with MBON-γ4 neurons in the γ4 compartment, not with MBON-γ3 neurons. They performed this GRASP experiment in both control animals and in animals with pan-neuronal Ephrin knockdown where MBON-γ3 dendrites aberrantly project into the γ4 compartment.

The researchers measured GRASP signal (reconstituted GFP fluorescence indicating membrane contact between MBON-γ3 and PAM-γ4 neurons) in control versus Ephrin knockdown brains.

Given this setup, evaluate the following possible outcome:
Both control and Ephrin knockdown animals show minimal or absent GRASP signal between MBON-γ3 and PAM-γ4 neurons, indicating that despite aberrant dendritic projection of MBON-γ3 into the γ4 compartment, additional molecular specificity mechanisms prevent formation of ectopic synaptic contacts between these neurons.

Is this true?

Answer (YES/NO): NO